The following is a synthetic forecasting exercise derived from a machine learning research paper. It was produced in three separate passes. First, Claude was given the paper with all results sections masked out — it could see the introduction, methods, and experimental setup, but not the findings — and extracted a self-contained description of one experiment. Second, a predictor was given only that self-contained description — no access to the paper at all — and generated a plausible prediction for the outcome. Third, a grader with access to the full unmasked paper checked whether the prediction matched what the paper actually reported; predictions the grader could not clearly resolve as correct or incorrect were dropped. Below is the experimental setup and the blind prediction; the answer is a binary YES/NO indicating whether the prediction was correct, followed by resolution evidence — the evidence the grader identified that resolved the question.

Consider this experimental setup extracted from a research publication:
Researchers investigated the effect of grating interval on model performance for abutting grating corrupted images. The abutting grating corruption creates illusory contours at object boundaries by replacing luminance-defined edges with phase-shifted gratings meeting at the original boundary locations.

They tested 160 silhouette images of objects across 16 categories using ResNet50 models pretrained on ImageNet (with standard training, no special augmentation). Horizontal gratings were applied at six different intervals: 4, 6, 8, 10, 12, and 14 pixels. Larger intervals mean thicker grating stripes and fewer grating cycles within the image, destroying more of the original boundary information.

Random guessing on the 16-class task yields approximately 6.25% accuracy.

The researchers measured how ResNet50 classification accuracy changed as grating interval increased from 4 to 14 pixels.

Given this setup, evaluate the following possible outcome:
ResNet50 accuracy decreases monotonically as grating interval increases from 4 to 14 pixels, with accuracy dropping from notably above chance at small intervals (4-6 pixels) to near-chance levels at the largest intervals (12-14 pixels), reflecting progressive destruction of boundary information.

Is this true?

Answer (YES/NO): NO